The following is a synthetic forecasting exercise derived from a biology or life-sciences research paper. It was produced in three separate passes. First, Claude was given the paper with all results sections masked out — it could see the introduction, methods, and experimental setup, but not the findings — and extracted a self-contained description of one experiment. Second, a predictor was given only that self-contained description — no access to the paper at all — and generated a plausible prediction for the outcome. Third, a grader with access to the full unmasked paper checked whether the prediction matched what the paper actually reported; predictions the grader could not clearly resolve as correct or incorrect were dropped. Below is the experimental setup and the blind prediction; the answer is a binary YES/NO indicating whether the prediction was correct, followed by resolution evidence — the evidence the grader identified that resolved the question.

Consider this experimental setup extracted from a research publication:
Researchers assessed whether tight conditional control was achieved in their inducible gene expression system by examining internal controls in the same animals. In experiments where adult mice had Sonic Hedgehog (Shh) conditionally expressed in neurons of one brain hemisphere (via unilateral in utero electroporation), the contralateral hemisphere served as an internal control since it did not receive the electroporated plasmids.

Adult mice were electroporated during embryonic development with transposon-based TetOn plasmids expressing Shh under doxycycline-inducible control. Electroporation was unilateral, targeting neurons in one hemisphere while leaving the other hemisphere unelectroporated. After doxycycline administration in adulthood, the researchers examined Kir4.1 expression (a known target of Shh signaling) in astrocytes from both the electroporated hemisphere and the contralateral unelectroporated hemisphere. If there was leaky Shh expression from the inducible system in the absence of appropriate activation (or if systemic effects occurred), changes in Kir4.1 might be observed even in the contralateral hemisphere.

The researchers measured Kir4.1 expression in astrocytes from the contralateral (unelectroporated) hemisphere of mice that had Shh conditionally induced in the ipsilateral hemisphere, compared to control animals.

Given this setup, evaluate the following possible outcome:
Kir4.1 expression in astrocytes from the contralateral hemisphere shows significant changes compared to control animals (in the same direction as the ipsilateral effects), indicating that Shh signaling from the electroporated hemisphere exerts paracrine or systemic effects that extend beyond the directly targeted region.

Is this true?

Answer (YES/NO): NO